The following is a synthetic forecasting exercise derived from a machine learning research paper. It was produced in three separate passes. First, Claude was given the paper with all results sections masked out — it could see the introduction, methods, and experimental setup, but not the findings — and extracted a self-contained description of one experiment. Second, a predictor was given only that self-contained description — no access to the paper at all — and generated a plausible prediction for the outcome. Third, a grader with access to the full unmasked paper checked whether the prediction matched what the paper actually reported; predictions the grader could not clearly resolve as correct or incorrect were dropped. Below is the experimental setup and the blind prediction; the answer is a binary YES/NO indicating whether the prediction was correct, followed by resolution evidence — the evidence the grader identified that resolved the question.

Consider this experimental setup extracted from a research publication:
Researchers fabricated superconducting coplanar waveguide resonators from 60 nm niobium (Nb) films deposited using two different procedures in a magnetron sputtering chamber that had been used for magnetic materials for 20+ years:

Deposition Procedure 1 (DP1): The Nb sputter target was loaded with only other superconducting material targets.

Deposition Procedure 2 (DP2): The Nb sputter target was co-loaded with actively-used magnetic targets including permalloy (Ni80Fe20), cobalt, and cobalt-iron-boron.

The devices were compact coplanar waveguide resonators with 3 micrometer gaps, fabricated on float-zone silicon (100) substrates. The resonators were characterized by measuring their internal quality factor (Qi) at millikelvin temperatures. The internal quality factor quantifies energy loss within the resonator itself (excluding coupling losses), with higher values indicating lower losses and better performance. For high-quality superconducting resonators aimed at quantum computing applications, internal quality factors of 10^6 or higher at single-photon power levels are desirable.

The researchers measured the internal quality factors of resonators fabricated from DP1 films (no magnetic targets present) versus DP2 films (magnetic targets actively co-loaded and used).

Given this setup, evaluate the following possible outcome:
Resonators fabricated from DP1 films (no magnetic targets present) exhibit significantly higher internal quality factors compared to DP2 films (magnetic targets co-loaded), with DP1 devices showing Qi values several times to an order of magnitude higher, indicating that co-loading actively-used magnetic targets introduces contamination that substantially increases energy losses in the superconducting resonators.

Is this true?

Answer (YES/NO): NO